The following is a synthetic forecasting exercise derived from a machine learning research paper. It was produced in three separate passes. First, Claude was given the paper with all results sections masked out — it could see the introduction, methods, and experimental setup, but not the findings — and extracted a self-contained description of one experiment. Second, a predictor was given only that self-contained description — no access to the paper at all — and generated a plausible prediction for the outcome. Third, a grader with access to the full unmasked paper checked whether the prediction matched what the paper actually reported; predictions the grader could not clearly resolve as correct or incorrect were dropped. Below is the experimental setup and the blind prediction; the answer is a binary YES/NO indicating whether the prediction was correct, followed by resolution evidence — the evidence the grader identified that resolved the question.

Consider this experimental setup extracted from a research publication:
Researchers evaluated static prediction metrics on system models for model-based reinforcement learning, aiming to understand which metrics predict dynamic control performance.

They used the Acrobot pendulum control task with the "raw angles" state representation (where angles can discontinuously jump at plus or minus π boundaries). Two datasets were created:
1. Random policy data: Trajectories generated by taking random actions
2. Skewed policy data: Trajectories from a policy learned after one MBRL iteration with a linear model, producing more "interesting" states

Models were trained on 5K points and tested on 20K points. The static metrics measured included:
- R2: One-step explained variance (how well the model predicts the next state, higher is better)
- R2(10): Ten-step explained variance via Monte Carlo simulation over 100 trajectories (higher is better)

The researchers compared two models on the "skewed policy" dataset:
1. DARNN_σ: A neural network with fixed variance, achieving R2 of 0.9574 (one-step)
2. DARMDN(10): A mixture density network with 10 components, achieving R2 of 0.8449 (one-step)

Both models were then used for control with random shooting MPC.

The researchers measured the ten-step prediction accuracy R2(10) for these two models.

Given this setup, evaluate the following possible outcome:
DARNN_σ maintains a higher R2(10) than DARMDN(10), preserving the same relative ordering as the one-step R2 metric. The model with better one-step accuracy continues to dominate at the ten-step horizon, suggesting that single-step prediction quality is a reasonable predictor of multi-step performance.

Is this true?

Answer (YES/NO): NO